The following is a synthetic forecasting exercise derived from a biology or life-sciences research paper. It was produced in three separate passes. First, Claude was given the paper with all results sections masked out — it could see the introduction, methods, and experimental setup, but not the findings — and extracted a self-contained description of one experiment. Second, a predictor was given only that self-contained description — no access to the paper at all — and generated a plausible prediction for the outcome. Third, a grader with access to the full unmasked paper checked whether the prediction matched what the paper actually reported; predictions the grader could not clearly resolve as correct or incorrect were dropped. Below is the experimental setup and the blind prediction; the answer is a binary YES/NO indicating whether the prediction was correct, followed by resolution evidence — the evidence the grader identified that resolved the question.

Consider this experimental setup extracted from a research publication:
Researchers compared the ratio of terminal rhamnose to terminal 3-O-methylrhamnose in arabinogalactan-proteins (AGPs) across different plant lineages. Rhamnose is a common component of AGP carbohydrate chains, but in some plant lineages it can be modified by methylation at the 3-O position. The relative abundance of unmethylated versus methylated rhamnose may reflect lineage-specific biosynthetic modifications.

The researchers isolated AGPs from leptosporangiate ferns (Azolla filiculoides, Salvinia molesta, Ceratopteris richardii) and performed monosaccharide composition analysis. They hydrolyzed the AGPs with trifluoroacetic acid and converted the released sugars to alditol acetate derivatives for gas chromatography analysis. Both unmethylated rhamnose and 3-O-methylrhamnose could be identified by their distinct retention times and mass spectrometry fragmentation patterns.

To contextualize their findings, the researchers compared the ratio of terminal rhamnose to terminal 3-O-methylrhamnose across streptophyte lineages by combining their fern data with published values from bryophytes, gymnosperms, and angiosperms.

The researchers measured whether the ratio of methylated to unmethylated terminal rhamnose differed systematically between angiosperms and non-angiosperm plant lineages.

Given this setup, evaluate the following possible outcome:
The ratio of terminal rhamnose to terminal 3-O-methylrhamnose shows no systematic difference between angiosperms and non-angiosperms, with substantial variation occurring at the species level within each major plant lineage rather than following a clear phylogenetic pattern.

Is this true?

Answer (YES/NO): NO